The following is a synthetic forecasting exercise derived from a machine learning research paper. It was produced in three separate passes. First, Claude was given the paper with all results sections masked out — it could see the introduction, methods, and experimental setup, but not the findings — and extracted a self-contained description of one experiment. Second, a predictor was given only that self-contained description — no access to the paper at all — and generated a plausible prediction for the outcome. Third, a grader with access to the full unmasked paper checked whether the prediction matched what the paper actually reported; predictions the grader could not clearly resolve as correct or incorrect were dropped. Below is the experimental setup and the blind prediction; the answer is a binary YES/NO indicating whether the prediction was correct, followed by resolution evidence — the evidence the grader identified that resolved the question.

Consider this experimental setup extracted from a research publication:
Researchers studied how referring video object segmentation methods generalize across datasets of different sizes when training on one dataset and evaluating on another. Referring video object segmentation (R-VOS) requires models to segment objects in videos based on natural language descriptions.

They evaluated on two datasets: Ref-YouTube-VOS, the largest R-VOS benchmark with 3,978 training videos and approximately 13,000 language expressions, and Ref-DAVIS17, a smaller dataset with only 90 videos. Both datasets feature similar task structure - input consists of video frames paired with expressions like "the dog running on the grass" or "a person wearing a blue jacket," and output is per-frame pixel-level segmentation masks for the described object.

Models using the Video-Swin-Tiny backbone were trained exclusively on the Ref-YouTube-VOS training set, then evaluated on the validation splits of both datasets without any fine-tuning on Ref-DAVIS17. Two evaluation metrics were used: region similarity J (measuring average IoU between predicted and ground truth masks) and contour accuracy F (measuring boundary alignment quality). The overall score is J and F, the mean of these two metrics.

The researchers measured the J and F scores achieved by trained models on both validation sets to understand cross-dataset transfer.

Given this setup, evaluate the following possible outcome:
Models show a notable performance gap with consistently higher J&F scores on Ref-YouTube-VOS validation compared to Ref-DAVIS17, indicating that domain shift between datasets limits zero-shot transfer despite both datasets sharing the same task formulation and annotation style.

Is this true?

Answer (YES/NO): NO